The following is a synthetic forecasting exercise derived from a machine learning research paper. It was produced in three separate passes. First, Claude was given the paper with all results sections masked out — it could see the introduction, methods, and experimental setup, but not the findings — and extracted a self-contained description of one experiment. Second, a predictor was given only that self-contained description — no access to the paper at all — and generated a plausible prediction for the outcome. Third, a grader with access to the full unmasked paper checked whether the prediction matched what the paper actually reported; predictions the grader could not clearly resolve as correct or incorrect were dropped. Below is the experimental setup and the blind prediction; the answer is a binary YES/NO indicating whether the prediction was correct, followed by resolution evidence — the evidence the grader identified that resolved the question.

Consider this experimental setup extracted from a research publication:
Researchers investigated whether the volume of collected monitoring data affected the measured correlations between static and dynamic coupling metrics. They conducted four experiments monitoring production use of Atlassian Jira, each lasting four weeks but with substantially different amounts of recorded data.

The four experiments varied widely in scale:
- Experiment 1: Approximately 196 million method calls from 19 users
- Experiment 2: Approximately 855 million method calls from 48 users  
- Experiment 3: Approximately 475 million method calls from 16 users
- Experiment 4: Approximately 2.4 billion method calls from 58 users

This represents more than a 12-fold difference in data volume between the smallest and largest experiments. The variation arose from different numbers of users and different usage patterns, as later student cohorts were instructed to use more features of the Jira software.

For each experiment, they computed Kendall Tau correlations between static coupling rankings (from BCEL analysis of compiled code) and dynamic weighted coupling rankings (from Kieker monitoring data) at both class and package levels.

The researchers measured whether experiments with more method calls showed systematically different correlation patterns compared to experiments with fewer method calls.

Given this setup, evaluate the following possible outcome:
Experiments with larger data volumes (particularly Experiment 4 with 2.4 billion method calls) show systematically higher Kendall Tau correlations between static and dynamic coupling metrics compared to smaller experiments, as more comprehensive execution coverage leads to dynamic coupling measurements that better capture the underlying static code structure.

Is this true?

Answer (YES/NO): NO